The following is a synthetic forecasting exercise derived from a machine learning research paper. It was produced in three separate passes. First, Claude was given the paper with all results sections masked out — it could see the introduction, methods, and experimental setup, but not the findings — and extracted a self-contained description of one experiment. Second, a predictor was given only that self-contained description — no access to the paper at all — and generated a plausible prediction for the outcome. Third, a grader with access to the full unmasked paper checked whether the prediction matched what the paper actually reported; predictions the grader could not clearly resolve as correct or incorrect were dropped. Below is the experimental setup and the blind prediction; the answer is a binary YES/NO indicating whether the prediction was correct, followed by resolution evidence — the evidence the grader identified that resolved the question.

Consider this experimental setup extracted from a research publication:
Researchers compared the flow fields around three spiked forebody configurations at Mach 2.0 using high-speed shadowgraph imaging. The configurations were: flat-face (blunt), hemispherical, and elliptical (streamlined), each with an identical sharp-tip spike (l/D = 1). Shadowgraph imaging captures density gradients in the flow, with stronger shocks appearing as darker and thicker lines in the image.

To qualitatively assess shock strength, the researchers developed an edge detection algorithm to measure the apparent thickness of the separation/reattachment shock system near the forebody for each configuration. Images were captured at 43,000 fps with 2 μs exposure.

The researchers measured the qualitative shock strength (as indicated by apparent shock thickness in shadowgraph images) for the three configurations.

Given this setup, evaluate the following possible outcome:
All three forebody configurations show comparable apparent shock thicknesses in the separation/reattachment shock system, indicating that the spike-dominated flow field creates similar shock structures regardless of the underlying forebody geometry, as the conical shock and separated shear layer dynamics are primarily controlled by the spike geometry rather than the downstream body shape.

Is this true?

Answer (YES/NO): NO